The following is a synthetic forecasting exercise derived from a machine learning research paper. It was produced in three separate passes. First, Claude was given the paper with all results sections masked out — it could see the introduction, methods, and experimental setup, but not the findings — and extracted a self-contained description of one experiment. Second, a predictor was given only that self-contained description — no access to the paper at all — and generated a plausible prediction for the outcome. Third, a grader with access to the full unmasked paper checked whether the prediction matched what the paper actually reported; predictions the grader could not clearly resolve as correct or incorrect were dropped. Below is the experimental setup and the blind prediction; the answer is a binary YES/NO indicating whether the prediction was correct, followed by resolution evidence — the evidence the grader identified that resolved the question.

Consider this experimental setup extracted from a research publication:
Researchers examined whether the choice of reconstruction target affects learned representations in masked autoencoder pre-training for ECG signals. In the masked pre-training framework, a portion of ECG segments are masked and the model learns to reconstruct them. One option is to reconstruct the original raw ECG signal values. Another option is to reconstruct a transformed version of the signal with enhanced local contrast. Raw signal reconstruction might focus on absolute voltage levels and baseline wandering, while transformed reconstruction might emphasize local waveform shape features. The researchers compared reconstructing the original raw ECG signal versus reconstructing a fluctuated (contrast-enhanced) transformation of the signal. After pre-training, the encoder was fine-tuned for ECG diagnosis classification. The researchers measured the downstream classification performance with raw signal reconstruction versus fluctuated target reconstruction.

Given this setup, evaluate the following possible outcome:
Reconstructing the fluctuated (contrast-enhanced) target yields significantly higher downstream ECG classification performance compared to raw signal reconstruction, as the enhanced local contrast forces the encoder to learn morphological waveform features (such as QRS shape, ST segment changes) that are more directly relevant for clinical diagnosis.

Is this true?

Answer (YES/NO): YES